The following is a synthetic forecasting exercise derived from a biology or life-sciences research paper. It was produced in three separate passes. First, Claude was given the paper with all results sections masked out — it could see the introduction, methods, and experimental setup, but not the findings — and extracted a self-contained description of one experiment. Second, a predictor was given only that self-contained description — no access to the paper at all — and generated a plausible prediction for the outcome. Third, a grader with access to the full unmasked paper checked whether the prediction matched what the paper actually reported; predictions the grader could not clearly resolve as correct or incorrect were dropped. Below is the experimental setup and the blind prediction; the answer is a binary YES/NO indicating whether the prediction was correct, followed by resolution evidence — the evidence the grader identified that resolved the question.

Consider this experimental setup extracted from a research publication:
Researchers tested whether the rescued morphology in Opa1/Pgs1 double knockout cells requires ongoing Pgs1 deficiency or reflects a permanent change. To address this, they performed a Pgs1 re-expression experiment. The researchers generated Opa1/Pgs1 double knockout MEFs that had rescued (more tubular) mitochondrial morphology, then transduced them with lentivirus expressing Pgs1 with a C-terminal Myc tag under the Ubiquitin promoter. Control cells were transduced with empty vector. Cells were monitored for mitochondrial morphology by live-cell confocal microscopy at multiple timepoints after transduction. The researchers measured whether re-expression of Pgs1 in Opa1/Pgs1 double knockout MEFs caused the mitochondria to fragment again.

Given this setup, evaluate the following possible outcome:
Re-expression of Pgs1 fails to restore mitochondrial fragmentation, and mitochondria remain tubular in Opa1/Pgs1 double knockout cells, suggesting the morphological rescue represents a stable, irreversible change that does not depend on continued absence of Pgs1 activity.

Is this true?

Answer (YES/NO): NO